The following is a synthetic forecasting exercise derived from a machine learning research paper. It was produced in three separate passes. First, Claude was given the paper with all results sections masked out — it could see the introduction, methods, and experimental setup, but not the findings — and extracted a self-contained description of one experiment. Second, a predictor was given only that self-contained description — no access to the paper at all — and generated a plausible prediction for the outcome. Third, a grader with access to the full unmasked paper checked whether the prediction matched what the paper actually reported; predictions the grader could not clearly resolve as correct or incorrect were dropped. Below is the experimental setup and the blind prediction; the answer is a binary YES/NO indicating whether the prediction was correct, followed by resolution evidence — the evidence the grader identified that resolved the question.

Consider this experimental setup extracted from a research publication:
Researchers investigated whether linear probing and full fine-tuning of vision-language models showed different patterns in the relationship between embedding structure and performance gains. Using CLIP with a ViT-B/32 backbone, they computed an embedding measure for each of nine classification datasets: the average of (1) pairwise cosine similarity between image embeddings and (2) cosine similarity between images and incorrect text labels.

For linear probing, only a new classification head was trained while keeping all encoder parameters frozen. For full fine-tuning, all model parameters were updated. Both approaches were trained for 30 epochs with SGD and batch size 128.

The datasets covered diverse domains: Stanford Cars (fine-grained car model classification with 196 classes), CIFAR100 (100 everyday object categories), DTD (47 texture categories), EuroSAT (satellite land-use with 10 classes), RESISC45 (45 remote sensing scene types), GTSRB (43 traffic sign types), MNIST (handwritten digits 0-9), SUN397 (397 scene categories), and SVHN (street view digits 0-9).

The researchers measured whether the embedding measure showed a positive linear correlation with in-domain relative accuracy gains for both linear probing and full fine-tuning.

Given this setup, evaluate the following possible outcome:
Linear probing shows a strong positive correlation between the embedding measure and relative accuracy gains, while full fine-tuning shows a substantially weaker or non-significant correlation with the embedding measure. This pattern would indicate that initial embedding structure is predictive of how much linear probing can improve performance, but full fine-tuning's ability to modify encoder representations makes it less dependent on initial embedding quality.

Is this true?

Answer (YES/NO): NO